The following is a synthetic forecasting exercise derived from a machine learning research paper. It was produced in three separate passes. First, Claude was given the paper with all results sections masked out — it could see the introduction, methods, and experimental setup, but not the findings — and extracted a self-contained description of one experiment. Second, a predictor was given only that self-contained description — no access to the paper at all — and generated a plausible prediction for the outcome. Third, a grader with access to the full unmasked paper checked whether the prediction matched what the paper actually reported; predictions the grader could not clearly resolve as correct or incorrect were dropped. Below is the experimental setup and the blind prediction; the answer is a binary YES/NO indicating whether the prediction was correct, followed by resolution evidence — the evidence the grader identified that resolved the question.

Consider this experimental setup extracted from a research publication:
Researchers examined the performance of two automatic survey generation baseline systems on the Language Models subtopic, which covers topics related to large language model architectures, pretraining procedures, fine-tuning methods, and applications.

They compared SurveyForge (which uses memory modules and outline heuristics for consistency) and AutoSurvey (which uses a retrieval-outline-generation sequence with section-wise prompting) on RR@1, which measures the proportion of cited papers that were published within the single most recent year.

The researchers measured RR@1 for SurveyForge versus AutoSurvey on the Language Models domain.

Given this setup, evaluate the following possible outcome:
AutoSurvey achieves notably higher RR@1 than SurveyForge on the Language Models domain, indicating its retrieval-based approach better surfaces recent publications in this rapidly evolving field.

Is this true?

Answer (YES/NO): YES